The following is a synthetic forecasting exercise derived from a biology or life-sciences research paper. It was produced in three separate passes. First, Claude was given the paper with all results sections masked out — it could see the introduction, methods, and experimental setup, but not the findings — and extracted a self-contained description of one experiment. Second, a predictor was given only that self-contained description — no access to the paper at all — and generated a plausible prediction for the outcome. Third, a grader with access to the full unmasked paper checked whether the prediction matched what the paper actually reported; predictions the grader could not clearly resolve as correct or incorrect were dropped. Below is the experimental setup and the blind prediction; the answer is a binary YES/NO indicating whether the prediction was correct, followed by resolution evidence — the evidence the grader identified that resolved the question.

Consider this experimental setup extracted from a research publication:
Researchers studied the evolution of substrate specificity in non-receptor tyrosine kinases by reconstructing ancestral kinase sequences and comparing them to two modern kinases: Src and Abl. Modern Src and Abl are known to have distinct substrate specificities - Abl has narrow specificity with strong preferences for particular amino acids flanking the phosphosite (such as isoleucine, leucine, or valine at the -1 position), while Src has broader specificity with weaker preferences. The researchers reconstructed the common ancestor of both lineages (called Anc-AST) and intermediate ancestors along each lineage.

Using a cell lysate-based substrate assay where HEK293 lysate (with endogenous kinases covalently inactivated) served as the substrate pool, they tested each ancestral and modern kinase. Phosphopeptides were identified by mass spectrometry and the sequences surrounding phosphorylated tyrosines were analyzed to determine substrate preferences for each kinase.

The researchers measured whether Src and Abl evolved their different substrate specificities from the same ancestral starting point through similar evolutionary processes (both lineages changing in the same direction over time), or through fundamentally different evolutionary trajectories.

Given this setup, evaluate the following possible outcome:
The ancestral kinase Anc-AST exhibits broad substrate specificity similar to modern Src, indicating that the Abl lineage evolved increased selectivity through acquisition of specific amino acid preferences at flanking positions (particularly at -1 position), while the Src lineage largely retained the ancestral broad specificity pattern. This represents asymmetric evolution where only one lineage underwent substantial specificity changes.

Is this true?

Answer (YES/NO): NO